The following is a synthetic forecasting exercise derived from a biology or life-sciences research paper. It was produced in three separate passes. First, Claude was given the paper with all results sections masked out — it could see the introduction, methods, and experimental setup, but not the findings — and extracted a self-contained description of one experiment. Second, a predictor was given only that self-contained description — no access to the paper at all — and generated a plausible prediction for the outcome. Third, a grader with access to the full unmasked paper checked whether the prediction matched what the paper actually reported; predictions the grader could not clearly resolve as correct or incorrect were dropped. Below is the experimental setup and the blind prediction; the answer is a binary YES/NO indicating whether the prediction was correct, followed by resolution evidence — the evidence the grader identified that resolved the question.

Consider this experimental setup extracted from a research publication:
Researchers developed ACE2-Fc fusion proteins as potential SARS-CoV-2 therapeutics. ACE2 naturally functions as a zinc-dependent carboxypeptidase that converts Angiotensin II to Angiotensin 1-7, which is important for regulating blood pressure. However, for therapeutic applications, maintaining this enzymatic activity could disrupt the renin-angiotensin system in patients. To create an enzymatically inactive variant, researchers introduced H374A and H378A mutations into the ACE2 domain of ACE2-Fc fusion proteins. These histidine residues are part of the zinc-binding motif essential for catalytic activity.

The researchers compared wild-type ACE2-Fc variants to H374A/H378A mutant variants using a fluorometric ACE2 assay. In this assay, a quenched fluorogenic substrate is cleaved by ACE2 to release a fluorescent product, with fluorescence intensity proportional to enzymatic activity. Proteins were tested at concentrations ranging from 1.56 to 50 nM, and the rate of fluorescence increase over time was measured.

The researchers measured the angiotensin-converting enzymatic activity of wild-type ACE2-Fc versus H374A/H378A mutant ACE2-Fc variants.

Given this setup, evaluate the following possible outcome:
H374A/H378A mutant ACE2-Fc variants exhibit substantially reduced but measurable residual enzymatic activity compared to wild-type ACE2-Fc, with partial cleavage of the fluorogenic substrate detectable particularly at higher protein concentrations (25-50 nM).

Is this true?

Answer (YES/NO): NO